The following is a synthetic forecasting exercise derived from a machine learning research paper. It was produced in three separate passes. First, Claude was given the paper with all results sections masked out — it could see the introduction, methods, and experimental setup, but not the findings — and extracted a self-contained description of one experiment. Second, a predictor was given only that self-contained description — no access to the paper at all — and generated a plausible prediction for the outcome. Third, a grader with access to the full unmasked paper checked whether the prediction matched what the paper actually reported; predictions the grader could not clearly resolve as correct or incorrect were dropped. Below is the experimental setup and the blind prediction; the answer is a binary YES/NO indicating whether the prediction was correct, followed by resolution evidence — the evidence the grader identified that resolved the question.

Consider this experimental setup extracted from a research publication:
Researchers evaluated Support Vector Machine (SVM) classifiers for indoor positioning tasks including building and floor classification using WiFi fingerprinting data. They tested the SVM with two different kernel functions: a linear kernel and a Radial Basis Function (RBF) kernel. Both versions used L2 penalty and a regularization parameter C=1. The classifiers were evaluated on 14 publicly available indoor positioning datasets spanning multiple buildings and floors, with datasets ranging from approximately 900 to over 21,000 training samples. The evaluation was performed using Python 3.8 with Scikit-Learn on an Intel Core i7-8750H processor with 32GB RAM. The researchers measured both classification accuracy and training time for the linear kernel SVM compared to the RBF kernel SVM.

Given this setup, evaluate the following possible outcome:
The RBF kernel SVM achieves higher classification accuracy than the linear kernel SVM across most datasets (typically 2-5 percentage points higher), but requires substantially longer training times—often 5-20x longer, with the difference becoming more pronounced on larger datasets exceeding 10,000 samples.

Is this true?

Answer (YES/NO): NO